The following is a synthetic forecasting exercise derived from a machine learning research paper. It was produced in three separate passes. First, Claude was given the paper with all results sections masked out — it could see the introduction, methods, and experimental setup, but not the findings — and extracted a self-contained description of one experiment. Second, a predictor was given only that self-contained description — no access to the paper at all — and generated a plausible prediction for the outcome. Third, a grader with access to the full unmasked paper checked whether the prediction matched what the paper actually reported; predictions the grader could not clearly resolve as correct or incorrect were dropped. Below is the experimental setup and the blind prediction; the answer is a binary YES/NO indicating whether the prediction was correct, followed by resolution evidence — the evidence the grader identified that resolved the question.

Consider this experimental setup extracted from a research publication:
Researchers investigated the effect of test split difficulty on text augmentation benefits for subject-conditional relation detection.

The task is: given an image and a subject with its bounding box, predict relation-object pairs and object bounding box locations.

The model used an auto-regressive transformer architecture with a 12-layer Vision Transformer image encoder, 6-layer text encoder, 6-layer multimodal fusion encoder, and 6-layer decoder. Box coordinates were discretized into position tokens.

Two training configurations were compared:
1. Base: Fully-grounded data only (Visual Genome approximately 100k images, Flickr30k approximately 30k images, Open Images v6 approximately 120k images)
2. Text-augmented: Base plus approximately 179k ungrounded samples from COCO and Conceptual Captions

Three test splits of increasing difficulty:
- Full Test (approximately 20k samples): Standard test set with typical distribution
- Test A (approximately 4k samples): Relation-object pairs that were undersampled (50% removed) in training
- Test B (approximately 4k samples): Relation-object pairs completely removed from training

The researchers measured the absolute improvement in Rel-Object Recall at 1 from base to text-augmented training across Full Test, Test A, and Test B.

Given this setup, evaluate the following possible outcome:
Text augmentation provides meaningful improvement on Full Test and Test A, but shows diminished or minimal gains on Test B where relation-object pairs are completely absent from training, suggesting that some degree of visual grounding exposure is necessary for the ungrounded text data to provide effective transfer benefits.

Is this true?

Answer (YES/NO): NO